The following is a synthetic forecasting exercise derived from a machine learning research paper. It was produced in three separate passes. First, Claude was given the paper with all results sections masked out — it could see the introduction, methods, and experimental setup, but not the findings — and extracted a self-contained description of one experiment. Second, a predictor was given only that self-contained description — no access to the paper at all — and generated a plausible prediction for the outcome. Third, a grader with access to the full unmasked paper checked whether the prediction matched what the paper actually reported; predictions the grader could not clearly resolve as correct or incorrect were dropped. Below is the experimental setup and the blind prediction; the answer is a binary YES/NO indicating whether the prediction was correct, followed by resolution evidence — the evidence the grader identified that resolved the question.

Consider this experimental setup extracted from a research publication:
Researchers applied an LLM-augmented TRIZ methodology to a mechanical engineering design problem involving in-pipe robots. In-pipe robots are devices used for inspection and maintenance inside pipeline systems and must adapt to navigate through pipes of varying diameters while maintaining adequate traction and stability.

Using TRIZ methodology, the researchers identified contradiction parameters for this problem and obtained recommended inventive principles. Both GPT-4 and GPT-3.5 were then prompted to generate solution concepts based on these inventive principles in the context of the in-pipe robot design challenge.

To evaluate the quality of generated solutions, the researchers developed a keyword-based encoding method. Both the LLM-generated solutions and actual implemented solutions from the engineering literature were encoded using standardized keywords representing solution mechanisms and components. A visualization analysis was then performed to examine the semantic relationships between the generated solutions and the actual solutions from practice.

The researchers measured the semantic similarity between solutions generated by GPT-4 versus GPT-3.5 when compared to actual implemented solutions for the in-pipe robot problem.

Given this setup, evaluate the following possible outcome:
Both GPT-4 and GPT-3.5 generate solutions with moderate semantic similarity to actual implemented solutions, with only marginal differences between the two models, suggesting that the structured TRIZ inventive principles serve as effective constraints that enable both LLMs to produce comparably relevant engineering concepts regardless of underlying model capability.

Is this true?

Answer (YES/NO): NO